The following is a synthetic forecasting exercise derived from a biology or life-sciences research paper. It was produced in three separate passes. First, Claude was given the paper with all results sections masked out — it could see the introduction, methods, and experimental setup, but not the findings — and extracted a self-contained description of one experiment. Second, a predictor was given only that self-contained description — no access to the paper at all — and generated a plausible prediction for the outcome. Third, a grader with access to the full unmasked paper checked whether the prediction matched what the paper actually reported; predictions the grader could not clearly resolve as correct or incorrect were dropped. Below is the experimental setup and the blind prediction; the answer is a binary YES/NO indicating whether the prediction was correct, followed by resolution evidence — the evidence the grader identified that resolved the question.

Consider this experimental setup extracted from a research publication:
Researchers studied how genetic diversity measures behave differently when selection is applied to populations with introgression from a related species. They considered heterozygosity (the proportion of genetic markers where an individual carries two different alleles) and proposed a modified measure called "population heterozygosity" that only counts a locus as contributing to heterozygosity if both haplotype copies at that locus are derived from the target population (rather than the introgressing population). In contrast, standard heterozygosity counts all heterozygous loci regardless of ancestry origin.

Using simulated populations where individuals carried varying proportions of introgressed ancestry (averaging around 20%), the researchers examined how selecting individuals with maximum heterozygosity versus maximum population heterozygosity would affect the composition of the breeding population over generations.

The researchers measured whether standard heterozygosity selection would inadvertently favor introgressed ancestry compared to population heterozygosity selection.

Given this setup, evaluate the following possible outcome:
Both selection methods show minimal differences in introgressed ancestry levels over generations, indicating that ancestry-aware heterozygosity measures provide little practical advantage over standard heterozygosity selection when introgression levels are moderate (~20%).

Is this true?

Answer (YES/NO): NO